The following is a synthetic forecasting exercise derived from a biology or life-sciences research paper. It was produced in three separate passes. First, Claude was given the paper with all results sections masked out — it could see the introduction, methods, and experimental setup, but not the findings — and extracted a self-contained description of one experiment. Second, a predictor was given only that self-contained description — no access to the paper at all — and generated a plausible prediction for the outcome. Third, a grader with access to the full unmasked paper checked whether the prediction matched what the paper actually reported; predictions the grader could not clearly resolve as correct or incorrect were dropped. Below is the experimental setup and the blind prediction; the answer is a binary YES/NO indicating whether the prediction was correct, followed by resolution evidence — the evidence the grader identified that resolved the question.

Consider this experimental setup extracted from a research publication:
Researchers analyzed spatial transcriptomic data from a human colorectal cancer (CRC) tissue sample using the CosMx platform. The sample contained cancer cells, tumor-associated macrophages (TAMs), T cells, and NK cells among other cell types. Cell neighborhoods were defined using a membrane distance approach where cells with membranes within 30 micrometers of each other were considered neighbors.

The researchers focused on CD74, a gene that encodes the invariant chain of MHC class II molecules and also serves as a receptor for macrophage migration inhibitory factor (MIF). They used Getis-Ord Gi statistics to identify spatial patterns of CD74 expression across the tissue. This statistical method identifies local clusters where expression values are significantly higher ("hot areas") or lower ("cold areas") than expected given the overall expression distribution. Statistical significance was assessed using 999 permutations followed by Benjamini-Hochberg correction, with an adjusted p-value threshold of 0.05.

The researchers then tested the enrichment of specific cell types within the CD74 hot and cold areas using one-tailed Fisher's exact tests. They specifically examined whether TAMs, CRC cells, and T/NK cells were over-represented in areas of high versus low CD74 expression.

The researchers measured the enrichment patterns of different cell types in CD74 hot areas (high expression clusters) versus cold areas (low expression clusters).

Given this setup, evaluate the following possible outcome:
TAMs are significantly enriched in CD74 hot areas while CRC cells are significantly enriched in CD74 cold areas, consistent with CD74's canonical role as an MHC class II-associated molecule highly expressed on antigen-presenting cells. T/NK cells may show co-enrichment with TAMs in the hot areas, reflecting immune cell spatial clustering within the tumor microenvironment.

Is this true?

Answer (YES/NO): NO